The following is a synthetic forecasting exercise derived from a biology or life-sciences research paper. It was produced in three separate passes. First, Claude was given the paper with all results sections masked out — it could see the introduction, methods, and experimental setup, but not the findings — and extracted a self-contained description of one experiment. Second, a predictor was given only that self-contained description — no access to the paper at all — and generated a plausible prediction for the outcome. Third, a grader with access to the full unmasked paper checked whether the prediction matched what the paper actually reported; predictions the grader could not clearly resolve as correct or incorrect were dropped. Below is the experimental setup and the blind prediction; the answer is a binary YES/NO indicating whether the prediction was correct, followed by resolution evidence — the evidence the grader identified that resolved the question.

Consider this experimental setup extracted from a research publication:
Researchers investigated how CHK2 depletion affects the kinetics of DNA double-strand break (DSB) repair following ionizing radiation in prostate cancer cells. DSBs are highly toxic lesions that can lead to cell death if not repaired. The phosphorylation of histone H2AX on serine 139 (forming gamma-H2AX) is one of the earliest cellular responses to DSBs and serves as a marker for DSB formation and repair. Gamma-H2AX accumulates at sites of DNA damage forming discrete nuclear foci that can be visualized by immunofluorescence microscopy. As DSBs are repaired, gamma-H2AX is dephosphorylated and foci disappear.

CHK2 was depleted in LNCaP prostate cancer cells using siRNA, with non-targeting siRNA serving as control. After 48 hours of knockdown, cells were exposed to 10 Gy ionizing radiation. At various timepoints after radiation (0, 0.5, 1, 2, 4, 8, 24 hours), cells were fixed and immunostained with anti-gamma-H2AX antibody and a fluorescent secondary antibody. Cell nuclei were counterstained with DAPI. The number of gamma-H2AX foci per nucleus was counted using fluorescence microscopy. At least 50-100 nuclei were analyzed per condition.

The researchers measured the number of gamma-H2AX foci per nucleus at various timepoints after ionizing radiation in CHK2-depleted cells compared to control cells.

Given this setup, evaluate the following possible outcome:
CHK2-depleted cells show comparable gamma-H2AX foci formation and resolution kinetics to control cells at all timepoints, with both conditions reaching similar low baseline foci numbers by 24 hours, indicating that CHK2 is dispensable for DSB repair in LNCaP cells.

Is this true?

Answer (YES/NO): NO